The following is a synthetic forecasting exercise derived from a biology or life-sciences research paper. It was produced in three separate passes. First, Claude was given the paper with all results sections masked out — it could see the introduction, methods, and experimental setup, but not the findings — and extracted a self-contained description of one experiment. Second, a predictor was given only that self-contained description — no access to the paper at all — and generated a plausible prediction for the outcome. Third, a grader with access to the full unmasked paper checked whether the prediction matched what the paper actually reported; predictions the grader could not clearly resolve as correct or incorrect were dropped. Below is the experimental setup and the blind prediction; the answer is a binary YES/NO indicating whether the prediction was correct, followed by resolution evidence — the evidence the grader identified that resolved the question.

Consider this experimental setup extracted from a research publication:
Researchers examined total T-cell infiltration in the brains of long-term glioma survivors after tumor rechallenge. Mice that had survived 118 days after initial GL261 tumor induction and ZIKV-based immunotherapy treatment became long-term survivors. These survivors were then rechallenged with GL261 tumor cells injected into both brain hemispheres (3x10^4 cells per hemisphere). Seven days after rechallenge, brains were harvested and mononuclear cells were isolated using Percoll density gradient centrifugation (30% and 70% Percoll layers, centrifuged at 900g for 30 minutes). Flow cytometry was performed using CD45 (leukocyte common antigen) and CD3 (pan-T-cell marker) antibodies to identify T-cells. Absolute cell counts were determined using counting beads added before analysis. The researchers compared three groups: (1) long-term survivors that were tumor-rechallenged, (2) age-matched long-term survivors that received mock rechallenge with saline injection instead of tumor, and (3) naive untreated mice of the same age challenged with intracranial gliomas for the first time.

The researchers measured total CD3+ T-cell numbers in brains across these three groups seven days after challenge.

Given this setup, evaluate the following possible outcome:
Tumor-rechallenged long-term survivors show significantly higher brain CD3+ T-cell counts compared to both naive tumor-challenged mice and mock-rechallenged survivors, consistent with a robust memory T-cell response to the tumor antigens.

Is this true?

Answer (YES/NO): YES